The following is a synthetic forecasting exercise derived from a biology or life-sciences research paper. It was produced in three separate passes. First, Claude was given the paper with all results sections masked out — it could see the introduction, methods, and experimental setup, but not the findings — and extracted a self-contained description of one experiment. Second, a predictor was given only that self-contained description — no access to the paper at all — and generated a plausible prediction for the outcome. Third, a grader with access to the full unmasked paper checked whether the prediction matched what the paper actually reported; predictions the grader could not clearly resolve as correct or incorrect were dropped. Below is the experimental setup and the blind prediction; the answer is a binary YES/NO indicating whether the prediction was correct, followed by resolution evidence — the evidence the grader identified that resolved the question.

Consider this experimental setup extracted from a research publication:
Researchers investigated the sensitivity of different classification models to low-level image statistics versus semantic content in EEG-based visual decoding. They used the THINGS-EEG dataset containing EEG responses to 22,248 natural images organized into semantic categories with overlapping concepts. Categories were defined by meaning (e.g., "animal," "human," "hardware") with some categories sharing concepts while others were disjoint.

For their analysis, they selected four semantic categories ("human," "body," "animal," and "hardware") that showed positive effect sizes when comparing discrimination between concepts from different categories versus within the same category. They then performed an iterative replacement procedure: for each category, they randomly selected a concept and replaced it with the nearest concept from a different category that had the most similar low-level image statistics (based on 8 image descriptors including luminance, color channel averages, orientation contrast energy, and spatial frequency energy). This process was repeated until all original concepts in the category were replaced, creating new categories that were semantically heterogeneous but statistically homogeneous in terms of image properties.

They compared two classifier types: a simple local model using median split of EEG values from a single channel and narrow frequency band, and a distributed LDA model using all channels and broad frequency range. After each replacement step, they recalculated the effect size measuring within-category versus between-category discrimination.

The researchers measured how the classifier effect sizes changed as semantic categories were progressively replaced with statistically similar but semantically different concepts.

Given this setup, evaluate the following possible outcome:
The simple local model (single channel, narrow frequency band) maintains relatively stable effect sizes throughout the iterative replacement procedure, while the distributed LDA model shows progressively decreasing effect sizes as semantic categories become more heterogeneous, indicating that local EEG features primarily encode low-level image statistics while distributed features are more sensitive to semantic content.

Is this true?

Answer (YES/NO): NO